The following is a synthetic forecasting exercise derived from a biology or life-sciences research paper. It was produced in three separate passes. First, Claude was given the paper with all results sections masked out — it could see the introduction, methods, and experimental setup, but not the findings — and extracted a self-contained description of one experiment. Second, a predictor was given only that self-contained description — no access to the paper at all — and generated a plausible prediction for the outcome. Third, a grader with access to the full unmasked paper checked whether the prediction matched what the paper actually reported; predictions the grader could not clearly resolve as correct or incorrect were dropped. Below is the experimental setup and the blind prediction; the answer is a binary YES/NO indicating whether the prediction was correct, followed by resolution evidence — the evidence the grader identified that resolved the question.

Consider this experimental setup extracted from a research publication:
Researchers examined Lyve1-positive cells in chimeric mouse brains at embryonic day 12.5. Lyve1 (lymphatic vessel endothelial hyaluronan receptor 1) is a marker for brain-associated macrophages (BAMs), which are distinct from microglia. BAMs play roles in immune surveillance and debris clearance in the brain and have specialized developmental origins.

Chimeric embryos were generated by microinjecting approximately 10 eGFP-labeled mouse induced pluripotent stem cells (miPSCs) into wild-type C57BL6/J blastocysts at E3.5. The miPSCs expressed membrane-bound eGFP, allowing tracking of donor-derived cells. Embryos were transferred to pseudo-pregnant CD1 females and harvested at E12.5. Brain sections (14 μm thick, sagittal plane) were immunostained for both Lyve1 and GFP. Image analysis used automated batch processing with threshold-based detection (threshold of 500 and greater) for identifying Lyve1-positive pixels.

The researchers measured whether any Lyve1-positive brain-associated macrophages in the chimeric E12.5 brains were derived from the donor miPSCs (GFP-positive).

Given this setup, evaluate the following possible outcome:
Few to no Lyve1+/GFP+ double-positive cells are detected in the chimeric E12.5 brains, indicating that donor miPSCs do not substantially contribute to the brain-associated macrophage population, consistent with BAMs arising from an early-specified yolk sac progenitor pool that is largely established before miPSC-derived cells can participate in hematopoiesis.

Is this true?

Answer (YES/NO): NO